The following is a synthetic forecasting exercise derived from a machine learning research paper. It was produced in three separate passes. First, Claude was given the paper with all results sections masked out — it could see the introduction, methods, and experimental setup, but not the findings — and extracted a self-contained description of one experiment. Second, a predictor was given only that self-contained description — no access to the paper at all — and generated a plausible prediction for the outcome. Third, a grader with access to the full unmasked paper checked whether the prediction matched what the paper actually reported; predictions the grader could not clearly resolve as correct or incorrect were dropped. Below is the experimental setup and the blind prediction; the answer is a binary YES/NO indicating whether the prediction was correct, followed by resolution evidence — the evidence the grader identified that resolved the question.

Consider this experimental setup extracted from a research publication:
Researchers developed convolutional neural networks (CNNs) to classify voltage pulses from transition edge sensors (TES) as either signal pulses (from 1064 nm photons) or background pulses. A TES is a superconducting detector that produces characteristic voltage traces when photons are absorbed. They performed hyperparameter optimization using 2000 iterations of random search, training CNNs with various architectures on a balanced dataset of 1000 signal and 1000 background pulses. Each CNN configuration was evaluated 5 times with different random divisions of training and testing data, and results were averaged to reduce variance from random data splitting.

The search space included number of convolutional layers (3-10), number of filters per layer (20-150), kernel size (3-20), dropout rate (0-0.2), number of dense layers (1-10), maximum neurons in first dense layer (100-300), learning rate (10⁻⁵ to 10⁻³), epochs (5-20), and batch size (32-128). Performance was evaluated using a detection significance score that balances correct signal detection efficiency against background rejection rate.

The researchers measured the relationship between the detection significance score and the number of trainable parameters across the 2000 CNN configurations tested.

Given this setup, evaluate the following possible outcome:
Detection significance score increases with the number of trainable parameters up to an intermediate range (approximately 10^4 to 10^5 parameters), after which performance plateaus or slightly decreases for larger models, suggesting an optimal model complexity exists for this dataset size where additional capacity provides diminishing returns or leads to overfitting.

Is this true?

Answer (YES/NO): NO